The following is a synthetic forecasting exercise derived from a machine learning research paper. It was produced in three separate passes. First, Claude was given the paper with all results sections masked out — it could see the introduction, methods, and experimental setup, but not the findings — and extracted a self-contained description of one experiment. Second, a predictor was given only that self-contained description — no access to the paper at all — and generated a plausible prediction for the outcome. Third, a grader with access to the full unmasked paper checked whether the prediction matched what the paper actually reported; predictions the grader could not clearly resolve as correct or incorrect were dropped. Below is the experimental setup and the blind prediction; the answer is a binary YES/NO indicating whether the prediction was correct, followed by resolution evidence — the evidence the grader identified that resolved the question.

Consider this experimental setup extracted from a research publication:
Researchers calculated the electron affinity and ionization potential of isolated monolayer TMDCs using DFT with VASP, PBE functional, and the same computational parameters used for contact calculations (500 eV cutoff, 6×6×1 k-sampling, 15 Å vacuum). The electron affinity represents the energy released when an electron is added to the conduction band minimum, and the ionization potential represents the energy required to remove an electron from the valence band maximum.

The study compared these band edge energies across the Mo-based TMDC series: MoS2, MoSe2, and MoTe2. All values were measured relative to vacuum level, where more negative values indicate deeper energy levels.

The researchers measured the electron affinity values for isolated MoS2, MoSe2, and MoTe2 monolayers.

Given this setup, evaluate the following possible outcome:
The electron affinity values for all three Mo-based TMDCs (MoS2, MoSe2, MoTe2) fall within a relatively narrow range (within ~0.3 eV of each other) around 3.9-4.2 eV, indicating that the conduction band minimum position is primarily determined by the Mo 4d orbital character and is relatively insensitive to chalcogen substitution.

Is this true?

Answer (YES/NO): NO